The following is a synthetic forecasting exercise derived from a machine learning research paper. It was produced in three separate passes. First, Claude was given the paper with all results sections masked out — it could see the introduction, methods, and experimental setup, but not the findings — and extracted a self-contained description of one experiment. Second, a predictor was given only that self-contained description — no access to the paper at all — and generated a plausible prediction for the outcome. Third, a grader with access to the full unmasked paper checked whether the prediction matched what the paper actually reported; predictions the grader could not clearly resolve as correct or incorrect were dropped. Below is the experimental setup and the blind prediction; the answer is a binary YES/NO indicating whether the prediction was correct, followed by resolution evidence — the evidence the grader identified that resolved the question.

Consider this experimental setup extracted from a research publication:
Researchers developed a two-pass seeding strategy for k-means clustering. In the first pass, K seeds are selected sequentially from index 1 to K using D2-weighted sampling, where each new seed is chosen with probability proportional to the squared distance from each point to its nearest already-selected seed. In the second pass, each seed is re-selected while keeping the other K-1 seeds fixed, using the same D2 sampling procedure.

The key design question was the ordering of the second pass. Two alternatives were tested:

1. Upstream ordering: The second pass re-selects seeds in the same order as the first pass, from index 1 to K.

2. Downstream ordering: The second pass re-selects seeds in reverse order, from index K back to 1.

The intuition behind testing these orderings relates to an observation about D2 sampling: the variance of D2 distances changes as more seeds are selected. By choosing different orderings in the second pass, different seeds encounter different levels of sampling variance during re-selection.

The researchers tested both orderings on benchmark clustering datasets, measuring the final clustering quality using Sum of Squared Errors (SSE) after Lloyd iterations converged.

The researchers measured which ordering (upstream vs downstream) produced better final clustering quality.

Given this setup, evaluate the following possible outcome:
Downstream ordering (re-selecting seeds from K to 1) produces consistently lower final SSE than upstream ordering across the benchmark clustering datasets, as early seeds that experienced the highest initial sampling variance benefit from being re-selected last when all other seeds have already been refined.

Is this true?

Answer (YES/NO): YES